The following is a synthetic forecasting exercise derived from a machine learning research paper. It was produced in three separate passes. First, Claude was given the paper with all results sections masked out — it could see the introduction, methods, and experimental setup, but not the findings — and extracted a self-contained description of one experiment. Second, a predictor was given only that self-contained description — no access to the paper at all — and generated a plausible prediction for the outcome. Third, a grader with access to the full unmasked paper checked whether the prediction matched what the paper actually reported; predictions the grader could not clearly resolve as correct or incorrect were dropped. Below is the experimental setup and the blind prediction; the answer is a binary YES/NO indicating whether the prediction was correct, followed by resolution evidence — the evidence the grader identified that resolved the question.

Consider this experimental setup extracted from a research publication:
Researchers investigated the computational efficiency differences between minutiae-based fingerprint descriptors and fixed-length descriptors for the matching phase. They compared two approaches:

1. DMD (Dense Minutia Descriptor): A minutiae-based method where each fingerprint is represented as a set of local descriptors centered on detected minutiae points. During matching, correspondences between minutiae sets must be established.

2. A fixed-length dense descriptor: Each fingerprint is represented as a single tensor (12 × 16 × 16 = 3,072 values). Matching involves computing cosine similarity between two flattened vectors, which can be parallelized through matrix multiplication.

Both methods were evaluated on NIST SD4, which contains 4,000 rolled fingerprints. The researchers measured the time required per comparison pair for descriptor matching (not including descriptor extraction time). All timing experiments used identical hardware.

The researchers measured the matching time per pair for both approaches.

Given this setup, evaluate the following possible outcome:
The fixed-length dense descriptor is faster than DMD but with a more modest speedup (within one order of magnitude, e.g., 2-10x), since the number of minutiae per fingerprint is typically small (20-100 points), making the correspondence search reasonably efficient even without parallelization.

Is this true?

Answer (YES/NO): NO